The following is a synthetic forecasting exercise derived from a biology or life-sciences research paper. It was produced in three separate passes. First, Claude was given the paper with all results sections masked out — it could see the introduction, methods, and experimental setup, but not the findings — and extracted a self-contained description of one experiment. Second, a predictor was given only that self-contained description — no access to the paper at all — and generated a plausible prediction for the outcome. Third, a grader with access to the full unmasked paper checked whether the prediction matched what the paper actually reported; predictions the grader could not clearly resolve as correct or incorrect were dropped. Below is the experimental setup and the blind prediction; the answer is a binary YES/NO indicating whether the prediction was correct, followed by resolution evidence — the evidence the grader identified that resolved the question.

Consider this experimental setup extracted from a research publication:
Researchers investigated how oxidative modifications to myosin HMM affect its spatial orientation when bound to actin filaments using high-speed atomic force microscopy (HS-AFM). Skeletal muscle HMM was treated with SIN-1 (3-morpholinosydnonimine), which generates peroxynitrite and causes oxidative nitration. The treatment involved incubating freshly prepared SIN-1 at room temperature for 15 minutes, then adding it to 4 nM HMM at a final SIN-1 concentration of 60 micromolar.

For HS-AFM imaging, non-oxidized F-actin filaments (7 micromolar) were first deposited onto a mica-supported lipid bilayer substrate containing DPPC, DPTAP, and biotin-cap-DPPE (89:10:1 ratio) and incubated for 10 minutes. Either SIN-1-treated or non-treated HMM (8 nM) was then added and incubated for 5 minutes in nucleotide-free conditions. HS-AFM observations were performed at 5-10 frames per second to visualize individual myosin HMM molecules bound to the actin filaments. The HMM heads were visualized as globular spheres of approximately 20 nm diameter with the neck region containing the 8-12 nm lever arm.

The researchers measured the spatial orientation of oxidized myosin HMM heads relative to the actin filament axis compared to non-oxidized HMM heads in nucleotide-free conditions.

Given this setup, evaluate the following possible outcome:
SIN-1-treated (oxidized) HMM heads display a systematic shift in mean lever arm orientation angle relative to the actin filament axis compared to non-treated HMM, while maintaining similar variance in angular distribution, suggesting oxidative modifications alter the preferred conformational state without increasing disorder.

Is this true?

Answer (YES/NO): NO